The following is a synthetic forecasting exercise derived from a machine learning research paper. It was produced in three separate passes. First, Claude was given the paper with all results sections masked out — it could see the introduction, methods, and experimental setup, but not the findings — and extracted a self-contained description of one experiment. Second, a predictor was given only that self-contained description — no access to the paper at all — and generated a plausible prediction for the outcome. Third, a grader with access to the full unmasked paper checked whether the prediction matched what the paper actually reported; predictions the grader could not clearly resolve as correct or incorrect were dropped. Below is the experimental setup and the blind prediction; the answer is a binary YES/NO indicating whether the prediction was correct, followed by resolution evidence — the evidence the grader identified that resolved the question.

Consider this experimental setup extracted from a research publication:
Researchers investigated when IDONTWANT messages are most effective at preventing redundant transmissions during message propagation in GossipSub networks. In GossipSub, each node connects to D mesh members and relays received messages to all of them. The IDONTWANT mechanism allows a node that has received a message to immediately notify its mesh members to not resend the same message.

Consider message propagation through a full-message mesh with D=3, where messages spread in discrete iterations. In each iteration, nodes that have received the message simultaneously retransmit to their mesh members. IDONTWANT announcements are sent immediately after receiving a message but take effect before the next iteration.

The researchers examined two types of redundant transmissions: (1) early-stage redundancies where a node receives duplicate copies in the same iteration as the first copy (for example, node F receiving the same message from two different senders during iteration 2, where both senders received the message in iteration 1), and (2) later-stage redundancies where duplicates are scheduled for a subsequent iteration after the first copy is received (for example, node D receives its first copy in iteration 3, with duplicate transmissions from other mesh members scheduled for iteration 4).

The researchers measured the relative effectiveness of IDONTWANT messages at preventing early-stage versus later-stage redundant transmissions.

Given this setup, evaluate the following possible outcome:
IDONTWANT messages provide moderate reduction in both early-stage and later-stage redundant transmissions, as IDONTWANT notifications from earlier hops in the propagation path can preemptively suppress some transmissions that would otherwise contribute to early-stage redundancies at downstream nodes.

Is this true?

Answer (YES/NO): NO